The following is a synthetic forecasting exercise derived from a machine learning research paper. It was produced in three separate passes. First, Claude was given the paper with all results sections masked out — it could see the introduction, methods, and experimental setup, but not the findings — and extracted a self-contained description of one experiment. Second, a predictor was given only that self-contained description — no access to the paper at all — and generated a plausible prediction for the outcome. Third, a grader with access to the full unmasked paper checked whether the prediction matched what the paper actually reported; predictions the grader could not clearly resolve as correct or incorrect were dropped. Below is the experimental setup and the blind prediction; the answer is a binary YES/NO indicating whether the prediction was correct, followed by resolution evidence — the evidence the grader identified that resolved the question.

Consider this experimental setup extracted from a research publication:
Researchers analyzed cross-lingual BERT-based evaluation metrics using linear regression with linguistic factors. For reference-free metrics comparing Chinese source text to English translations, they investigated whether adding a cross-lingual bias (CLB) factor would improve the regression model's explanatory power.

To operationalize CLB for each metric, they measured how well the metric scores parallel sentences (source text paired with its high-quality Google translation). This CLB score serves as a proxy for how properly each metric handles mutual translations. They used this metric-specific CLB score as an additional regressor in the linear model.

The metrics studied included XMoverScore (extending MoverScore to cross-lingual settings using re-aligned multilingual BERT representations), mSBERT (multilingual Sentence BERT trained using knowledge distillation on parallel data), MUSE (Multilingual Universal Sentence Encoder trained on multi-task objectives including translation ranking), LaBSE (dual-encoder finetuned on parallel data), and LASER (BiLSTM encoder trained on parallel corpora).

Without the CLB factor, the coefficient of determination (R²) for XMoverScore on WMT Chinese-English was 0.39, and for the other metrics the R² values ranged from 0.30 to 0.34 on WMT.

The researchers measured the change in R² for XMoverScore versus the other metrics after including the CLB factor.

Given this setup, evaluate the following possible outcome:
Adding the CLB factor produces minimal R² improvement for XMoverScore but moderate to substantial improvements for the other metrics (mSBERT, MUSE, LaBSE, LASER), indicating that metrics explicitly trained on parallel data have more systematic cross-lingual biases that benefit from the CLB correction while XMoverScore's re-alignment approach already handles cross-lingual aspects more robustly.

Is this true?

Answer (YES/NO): NO